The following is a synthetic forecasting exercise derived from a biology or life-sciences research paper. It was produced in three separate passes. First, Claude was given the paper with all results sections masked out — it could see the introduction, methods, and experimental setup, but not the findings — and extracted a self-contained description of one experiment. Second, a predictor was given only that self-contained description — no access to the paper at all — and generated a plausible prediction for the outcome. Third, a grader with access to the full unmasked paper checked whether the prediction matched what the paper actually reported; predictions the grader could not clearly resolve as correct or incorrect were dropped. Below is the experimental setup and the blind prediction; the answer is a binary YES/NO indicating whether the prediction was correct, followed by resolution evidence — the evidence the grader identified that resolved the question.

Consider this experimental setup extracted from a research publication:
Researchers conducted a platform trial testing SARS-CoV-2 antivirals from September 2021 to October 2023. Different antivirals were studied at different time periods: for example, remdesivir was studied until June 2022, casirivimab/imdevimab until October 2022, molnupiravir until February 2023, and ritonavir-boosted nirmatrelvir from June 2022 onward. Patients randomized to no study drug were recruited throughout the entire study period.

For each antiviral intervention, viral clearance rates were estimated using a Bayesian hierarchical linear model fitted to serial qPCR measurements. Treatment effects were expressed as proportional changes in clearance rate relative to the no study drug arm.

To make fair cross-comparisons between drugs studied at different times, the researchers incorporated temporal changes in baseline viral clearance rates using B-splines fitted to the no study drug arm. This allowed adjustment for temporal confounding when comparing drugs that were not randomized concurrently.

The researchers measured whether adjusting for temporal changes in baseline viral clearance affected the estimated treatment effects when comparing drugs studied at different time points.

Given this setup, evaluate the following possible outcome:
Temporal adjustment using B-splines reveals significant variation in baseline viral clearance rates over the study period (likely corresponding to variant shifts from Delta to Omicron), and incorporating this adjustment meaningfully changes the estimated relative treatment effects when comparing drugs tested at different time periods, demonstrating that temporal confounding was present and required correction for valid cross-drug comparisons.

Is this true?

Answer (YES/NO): YES